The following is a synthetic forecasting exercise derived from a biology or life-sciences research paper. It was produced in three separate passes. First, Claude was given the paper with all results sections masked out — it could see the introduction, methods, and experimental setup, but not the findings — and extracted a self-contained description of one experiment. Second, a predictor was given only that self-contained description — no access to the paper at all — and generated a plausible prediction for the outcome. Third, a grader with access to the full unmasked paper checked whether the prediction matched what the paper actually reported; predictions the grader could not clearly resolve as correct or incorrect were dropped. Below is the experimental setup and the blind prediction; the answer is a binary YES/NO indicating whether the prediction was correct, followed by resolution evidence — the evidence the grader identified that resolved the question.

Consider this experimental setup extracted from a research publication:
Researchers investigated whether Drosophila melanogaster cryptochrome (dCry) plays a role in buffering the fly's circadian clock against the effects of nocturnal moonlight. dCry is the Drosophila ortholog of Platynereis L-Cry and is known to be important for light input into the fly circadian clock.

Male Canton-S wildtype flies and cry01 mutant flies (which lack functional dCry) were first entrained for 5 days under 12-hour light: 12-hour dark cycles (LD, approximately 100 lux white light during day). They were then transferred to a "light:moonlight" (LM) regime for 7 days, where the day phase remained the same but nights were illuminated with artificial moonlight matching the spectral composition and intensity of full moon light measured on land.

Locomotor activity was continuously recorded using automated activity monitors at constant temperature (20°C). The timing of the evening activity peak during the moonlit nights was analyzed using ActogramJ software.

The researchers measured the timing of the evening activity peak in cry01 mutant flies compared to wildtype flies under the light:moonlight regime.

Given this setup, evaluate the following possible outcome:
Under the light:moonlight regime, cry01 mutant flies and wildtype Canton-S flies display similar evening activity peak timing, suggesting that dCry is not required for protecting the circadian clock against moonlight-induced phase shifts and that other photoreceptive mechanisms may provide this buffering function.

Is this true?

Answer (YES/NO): NO